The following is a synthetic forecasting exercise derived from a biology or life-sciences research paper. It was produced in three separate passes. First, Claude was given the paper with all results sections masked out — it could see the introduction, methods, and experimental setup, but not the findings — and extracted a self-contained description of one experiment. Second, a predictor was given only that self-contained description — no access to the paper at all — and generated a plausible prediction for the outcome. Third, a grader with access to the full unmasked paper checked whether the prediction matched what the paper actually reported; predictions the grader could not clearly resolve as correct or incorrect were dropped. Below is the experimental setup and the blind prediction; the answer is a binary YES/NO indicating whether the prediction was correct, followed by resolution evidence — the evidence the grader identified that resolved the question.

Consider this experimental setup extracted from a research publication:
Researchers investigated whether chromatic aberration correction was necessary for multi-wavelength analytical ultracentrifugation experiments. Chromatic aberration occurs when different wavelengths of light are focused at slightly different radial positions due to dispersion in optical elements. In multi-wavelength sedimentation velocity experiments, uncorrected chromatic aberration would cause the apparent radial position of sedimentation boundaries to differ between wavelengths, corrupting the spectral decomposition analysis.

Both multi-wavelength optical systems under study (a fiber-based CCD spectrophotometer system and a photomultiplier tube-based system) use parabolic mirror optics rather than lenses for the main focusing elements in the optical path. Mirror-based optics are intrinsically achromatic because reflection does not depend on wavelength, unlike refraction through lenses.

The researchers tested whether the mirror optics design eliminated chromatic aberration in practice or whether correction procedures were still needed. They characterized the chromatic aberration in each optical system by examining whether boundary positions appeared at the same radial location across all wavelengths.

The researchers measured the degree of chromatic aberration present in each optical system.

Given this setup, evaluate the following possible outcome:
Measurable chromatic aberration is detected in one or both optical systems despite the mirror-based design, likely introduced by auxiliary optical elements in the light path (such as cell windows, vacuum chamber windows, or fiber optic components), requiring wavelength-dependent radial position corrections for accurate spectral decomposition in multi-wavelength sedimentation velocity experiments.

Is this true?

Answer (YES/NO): YES